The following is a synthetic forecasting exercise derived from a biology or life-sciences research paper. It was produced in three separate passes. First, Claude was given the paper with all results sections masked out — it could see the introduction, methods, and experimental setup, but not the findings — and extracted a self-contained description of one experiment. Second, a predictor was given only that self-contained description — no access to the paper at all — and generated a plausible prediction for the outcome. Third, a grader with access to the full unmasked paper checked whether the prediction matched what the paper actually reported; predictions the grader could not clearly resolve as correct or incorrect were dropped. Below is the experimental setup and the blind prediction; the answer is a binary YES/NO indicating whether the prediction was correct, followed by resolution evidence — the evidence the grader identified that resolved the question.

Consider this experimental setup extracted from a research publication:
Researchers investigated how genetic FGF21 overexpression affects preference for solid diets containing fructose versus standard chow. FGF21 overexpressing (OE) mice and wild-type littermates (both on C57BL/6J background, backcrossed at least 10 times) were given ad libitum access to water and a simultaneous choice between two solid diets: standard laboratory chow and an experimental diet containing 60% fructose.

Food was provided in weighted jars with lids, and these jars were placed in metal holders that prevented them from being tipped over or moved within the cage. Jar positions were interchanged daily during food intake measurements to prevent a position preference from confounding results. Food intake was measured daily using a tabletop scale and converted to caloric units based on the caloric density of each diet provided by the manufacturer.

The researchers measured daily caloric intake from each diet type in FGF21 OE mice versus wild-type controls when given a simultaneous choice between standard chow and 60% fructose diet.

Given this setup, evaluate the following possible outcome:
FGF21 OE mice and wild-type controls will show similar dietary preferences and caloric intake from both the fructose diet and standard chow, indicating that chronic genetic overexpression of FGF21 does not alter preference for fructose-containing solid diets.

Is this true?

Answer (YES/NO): NO